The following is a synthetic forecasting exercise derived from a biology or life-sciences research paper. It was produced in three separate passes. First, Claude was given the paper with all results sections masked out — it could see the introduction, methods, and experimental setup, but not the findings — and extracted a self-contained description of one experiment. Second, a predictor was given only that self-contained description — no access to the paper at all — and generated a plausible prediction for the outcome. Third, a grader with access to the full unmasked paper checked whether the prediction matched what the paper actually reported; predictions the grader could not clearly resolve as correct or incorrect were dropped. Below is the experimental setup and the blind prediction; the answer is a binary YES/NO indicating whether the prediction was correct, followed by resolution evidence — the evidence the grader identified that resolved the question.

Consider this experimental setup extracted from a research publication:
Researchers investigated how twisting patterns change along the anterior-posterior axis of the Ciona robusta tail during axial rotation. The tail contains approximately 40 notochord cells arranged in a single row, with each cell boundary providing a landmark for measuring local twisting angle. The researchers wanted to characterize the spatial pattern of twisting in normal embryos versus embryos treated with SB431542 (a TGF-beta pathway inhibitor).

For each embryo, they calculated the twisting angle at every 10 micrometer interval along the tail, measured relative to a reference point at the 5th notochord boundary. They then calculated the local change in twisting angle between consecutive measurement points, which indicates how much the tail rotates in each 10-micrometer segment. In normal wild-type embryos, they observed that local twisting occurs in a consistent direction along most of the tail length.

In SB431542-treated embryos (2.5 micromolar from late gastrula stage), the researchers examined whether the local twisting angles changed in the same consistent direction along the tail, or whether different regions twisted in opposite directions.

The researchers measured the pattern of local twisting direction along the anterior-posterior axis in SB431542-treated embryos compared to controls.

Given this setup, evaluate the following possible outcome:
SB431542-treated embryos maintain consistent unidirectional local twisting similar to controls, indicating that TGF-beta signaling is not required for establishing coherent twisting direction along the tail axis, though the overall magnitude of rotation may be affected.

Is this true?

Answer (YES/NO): NO